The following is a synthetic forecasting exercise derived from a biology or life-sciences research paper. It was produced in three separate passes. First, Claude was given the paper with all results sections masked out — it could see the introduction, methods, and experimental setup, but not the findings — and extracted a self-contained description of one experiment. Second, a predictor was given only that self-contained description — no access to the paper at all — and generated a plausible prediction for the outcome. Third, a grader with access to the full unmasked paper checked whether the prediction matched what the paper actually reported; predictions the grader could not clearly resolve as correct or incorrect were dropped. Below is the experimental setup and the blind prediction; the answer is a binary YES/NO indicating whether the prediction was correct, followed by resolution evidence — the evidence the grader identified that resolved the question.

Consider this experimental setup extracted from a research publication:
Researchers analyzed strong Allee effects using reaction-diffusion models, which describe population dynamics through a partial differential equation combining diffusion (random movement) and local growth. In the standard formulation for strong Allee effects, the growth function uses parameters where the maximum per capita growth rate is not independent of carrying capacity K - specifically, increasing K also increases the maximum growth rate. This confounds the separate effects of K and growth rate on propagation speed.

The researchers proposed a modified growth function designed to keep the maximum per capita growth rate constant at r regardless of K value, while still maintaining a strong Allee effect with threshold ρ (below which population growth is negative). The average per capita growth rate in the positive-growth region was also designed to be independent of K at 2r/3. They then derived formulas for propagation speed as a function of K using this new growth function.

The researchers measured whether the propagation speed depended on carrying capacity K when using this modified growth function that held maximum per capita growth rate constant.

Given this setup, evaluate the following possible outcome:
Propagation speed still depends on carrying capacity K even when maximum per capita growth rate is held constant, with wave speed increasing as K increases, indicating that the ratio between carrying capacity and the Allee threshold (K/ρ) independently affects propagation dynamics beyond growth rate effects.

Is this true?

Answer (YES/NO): YES